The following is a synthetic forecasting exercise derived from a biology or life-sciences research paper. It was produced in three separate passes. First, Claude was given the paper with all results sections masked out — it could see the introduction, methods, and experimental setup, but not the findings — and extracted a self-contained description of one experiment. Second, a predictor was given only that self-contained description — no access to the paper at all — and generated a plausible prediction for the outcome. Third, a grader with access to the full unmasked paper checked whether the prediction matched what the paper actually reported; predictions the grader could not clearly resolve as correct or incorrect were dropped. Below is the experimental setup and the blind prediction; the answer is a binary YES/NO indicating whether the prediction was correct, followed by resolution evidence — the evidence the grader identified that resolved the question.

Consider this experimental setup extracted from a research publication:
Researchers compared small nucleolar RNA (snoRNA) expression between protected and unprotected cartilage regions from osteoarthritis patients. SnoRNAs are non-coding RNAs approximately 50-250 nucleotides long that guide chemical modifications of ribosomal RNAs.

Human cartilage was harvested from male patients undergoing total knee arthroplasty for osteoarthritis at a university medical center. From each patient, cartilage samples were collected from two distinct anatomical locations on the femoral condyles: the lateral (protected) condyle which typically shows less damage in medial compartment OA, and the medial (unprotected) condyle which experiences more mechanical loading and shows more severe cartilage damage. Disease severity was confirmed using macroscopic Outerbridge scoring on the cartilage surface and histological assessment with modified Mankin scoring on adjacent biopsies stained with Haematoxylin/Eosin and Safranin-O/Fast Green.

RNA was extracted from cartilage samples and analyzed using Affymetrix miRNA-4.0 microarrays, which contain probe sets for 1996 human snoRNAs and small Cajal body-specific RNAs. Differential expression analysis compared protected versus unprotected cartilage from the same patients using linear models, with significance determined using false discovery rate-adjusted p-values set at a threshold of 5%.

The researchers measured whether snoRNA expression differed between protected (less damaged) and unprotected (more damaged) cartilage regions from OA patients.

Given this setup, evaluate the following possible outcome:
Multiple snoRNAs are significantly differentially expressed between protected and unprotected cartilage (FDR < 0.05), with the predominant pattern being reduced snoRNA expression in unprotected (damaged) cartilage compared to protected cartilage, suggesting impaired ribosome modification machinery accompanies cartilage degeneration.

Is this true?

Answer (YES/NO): YES